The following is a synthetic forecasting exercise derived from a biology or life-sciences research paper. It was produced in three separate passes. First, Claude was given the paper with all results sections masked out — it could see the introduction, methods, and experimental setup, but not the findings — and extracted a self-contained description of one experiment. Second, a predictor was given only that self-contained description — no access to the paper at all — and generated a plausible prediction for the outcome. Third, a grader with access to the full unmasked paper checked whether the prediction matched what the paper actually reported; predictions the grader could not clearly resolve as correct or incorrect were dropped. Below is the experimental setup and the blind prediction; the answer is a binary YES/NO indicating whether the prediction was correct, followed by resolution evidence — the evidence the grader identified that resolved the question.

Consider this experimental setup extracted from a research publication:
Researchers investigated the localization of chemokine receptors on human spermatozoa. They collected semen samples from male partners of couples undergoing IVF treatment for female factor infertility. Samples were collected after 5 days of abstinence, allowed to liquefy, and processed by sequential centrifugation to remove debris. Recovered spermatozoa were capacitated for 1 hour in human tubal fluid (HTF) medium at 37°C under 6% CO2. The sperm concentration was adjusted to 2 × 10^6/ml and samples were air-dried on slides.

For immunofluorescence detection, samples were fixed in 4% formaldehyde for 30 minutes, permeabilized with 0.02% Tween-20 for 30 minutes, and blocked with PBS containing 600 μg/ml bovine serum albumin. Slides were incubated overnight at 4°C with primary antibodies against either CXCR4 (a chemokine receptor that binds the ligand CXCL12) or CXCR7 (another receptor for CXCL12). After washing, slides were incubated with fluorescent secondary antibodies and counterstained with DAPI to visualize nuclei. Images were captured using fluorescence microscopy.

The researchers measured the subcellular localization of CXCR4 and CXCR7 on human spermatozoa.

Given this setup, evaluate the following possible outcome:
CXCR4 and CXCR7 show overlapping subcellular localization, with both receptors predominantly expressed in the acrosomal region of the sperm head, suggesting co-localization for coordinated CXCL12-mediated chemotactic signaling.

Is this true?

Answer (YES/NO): NO